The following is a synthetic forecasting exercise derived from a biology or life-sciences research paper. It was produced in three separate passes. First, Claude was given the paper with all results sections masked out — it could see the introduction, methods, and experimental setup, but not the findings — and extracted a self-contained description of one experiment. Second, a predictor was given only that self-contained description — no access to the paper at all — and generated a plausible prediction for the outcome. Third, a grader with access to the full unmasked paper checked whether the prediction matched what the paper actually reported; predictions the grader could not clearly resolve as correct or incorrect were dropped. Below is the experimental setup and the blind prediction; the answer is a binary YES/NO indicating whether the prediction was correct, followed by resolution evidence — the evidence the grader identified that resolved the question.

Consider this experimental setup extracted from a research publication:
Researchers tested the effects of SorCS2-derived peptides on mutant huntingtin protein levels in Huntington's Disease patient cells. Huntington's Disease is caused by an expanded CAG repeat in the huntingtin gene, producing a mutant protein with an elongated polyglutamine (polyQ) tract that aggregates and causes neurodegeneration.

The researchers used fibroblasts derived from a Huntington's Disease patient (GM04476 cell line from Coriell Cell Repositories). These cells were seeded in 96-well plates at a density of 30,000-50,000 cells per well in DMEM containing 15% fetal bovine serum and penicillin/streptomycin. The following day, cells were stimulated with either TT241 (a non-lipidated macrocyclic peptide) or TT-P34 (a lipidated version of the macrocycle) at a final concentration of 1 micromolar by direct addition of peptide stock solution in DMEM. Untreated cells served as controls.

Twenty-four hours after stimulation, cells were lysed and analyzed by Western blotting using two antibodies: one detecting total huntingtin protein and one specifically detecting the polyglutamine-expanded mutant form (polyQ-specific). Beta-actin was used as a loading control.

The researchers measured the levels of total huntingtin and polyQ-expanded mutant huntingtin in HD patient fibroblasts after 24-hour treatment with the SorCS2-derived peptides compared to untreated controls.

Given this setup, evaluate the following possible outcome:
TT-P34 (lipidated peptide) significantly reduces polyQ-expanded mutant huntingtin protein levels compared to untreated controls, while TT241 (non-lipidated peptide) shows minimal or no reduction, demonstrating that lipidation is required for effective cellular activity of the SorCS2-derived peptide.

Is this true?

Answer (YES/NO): NO